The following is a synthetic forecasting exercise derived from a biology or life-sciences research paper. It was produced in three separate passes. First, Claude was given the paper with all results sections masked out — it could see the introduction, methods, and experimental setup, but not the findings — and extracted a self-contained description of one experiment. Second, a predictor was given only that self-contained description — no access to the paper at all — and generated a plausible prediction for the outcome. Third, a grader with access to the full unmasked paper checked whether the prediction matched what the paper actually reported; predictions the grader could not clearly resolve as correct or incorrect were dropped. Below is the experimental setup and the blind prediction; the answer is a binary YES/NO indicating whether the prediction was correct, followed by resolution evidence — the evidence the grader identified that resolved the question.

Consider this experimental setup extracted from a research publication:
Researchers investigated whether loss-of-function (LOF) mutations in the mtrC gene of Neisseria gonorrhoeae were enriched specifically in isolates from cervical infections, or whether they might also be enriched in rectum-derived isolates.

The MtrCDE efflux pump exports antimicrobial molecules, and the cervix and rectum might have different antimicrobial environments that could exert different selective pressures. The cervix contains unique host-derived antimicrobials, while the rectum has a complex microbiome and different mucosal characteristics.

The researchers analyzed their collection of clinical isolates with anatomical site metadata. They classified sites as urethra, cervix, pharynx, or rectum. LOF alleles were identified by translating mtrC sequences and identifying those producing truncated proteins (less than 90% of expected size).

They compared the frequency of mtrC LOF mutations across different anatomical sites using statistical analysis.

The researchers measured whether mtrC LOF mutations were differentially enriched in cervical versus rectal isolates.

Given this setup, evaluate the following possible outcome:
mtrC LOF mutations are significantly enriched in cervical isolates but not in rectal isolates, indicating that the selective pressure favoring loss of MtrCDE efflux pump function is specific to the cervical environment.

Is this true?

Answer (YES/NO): YES